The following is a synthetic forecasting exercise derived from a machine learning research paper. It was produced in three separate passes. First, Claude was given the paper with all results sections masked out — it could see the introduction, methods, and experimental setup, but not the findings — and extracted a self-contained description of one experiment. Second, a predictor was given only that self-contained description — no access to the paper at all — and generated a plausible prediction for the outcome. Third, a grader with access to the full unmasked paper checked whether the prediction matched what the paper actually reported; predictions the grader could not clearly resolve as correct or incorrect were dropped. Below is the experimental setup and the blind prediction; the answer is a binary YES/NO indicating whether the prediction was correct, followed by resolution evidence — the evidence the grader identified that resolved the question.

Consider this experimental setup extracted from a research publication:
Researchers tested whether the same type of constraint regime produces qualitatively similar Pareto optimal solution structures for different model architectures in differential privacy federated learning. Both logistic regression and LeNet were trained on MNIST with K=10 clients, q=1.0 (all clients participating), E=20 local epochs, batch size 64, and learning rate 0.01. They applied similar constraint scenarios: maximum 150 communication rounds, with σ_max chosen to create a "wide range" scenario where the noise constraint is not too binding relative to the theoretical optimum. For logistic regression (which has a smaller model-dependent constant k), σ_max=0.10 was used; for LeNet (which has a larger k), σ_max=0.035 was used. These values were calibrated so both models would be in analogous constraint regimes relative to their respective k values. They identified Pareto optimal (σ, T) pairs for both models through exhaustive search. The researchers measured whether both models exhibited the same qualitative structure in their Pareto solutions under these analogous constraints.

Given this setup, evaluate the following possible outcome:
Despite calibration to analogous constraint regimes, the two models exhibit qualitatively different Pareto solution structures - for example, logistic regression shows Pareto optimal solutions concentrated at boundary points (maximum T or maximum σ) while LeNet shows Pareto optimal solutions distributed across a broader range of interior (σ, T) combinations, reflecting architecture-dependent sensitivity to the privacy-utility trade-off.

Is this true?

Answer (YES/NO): NO